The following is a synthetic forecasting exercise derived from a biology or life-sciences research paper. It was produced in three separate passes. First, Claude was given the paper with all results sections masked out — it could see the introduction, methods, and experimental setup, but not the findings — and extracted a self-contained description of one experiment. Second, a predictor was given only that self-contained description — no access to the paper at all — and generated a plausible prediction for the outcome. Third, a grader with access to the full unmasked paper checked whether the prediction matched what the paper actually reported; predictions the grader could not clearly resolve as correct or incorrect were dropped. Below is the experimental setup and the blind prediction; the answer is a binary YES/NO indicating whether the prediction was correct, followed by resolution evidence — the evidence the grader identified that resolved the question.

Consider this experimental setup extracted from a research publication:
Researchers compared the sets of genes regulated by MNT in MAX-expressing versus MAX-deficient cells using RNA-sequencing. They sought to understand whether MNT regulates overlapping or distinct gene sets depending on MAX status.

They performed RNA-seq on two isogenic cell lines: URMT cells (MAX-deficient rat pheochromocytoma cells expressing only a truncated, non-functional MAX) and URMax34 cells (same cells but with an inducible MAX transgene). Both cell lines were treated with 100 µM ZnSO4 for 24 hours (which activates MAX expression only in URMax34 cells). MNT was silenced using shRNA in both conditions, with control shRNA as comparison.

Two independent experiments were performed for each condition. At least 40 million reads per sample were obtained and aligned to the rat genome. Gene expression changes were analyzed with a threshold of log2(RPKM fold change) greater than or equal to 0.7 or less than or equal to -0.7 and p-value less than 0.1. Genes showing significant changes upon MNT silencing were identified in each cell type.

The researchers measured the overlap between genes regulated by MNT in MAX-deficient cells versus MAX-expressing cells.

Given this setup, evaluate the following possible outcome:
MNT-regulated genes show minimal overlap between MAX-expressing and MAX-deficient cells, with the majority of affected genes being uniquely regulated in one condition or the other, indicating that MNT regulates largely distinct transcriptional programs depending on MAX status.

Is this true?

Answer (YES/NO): NO